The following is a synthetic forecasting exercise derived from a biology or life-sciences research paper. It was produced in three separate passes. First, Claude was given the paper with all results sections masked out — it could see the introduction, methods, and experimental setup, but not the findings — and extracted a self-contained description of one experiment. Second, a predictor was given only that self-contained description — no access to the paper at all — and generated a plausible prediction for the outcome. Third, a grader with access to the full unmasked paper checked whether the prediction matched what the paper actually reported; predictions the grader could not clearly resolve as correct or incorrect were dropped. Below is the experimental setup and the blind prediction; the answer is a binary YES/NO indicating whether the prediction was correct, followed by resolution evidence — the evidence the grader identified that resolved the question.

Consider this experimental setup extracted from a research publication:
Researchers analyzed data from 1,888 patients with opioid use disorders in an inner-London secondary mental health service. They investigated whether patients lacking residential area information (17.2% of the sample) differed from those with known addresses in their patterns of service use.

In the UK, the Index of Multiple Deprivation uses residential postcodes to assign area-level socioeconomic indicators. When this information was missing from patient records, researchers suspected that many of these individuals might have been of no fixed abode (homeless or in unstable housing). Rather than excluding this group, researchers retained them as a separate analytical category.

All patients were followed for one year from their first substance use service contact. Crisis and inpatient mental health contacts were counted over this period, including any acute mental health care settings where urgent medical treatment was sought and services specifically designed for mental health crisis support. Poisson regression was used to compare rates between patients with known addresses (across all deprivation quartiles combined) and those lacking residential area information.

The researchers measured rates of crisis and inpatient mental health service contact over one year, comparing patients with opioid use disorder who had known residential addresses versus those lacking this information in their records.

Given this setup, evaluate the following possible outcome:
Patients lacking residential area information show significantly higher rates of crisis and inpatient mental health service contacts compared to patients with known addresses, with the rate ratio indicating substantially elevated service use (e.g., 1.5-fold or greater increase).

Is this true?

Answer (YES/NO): NO